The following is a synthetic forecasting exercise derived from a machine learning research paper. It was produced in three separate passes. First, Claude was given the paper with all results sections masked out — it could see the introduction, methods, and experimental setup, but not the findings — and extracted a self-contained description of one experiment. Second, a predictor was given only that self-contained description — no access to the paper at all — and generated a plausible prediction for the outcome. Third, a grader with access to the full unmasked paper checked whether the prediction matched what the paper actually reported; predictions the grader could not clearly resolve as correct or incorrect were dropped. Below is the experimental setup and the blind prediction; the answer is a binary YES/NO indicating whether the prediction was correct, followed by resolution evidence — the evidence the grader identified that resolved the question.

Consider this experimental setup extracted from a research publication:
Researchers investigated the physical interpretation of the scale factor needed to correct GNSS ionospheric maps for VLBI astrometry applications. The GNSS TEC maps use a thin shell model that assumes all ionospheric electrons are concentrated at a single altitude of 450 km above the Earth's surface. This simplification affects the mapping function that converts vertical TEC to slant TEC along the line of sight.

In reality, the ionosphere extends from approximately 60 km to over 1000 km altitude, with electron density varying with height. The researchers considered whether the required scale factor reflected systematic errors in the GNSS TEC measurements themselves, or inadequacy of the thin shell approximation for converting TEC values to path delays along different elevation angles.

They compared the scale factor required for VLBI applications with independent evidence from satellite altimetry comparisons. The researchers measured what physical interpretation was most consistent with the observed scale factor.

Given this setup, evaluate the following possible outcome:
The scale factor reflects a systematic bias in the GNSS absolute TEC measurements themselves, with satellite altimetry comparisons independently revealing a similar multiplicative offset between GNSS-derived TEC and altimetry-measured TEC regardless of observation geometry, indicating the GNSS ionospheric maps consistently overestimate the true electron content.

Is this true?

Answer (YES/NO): NO